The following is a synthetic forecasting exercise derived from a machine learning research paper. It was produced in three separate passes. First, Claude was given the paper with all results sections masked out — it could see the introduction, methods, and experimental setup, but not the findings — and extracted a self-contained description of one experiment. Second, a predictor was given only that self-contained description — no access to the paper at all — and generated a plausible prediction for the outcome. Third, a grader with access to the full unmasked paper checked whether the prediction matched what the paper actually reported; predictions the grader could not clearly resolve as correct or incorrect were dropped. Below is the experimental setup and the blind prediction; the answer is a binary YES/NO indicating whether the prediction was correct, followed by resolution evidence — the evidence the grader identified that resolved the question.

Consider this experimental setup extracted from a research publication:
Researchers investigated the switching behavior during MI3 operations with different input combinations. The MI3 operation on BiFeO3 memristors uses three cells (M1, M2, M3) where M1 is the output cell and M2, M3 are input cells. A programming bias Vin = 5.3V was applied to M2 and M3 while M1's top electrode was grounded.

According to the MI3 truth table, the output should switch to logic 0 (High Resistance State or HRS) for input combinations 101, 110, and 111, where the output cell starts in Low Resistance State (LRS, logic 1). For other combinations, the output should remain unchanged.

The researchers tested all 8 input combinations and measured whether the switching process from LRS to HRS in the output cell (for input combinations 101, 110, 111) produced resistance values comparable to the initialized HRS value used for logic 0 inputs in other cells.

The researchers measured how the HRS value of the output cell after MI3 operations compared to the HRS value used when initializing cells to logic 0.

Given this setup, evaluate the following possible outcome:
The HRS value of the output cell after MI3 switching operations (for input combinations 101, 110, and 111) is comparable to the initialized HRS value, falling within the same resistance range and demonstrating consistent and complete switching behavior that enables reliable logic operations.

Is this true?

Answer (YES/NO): NO